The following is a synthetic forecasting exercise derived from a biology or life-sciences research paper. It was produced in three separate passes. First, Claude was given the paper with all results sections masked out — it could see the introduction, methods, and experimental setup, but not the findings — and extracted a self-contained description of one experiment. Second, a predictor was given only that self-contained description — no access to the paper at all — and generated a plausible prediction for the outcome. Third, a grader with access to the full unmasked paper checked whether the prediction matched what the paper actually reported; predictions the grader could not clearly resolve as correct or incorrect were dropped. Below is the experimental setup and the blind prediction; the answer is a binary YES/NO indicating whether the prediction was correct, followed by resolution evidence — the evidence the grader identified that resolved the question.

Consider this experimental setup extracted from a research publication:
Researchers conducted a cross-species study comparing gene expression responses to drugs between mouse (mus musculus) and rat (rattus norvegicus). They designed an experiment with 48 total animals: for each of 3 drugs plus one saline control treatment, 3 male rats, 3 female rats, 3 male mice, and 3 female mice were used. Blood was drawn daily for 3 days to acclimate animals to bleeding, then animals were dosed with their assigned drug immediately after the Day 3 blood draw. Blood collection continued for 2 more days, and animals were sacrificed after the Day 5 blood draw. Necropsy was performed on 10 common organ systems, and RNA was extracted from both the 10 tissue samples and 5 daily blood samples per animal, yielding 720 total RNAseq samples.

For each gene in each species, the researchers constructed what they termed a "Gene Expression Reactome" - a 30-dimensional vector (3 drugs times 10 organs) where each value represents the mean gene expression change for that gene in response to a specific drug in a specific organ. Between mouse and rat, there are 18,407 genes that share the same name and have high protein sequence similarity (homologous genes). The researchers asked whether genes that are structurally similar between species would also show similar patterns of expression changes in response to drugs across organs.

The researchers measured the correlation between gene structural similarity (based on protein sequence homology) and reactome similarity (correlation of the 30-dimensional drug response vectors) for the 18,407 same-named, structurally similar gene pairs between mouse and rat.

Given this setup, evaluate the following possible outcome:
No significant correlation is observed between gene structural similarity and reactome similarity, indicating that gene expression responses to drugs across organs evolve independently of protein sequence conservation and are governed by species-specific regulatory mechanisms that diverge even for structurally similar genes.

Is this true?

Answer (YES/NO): YES